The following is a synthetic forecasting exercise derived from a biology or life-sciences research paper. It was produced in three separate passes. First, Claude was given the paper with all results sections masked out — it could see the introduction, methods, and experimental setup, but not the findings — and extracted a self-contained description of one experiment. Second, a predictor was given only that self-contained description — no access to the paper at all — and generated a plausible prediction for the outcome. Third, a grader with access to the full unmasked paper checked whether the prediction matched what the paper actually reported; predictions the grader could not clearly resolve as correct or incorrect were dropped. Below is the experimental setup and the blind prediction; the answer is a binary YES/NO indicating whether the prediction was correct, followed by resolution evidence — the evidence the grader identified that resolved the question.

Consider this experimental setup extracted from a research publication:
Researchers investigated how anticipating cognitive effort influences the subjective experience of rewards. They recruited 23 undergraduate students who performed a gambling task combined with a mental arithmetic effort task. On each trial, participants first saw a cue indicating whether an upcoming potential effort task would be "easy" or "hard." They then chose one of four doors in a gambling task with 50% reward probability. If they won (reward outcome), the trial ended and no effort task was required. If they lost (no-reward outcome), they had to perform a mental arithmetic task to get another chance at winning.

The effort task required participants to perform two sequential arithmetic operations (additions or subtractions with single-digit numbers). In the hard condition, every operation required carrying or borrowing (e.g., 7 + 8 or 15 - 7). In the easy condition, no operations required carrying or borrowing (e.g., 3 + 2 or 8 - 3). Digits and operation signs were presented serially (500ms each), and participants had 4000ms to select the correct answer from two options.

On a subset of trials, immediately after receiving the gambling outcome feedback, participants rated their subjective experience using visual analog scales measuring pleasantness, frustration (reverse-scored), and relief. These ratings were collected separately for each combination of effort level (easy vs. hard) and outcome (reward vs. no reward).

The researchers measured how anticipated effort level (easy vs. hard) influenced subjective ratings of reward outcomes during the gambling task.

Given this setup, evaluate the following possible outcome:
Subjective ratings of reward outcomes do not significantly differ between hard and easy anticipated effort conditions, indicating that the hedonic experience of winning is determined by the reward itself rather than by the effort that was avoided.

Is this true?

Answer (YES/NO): NO